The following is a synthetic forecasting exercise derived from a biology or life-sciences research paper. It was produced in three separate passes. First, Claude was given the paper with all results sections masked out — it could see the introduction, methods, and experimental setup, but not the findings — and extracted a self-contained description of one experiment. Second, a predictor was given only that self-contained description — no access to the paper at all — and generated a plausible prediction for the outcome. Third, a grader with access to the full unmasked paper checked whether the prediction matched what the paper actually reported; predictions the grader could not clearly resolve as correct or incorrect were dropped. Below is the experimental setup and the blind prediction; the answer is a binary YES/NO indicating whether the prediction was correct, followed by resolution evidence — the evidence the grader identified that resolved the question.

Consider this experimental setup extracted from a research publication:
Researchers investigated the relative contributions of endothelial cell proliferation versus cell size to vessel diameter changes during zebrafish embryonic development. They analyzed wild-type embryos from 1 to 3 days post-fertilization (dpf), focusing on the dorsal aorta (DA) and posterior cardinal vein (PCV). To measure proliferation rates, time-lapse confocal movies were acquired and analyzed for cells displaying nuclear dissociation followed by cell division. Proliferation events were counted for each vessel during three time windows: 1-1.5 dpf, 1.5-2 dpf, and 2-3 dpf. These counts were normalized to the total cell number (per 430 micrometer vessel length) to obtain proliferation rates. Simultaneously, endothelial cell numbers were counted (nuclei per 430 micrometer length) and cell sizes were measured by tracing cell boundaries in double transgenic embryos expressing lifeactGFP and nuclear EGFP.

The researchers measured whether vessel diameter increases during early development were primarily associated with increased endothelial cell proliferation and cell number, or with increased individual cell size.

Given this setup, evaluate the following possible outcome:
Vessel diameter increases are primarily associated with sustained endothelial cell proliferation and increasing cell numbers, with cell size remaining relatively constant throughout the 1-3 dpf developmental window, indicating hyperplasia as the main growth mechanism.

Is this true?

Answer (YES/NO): NO